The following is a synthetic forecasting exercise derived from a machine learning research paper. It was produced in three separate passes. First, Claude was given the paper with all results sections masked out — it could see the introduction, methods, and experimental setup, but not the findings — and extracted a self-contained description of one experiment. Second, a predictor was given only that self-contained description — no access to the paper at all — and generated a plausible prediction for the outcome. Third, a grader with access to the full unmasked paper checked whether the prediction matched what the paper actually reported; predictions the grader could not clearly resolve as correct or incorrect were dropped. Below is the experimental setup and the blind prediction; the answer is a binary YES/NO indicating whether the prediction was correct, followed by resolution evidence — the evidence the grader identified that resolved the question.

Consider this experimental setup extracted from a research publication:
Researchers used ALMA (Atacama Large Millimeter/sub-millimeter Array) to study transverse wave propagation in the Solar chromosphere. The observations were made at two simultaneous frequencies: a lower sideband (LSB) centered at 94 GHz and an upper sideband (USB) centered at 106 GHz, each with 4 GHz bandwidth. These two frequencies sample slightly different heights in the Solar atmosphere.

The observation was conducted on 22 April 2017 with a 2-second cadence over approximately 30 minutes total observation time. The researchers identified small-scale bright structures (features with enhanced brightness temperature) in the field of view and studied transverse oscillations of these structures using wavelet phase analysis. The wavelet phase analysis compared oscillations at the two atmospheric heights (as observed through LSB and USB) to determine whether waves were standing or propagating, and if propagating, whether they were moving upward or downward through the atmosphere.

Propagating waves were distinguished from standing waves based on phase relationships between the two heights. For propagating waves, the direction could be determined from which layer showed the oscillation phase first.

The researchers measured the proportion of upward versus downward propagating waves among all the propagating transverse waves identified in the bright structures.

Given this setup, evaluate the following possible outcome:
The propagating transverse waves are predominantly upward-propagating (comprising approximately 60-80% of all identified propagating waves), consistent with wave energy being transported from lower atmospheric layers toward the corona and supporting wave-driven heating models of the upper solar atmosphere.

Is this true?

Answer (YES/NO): NO